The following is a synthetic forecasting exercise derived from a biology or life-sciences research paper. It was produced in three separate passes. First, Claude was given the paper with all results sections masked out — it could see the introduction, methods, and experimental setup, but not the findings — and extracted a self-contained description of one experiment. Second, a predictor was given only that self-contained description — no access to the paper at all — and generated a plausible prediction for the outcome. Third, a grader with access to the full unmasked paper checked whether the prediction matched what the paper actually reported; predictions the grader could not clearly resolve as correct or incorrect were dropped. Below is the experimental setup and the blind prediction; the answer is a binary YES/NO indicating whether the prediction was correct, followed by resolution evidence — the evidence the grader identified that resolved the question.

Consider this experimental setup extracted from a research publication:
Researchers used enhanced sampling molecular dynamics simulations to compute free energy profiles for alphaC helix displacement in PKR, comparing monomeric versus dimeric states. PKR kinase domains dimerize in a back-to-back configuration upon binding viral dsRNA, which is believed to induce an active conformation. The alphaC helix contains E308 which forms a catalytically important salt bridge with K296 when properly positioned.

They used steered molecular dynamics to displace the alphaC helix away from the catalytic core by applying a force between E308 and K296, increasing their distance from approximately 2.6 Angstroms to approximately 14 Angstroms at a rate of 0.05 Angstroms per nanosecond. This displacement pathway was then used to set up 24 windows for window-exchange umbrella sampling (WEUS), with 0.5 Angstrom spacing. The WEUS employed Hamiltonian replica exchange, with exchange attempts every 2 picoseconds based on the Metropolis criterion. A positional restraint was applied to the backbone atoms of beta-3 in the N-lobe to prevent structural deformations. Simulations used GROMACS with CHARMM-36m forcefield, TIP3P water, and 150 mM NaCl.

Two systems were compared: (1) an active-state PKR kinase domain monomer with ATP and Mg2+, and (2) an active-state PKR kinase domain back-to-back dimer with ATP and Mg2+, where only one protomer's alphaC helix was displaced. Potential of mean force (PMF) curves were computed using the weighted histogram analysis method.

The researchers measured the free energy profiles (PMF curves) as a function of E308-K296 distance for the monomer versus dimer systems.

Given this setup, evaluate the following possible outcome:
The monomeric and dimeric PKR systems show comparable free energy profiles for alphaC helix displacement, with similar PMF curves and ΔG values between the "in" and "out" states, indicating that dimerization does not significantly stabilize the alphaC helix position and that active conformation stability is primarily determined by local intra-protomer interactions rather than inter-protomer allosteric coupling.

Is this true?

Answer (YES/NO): NO